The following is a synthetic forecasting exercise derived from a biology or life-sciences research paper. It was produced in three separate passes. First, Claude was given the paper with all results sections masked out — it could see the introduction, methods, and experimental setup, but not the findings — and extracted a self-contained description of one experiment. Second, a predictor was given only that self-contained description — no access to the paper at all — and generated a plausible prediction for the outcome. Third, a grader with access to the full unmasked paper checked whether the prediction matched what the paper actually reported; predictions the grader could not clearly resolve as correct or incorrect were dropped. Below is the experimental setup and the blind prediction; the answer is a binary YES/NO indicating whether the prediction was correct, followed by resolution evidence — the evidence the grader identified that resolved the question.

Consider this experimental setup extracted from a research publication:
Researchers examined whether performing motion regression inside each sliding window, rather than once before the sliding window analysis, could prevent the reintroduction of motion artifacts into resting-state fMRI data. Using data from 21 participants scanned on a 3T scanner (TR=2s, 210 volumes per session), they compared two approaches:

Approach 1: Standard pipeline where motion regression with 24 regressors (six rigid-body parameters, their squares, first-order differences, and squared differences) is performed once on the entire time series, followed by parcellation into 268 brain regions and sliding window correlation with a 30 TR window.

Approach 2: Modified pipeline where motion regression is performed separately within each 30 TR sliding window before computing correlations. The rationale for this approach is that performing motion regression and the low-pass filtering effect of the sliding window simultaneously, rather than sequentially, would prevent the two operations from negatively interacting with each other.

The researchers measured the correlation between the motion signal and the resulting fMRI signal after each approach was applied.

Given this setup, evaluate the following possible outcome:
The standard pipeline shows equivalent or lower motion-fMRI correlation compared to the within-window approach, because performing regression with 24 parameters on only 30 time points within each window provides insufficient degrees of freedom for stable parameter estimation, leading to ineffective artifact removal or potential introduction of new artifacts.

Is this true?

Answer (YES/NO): NO